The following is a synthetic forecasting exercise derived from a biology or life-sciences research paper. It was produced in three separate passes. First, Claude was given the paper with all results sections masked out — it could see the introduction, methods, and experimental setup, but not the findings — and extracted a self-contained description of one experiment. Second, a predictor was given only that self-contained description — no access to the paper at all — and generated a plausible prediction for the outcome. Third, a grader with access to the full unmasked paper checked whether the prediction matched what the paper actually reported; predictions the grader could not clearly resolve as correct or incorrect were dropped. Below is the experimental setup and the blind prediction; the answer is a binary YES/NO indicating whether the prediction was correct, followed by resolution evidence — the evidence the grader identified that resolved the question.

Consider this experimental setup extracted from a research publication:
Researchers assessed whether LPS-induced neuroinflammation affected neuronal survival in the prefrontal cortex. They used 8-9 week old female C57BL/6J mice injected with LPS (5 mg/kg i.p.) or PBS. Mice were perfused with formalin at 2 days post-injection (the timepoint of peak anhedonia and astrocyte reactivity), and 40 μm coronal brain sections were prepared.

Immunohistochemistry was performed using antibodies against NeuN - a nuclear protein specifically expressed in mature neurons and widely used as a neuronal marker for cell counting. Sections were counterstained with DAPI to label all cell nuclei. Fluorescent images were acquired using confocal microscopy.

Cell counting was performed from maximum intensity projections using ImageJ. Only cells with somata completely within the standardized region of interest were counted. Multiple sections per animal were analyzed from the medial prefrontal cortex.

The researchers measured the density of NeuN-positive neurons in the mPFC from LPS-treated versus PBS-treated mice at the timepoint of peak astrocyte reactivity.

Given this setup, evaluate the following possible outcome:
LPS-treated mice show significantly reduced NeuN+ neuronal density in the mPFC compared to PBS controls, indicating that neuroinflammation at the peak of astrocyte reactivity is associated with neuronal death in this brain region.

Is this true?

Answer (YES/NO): NO